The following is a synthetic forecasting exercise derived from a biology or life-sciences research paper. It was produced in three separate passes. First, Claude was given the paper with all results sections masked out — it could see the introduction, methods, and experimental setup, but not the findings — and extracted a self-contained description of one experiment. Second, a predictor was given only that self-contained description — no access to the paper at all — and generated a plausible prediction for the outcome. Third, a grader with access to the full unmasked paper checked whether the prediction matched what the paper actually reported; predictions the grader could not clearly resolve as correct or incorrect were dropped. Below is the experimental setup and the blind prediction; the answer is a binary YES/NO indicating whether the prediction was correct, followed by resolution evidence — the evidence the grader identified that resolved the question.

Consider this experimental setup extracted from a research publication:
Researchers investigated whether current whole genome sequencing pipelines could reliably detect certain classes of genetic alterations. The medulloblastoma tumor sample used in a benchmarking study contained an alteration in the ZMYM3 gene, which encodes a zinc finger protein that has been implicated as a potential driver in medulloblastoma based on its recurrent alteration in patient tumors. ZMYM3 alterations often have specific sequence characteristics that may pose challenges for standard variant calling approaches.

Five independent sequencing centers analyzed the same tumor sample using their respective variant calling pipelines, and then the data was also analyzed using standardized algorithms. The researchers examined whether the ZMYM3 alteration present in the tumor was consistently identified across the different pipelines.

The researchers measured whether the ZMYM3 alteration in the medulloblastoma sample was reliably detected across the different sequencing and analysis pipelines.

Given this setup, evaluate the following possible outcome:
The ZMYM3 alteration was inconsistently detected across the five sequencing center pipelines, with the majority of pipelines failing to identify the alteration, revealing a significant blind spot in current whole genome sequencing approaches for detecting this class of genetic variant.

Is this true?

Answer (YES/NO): YES